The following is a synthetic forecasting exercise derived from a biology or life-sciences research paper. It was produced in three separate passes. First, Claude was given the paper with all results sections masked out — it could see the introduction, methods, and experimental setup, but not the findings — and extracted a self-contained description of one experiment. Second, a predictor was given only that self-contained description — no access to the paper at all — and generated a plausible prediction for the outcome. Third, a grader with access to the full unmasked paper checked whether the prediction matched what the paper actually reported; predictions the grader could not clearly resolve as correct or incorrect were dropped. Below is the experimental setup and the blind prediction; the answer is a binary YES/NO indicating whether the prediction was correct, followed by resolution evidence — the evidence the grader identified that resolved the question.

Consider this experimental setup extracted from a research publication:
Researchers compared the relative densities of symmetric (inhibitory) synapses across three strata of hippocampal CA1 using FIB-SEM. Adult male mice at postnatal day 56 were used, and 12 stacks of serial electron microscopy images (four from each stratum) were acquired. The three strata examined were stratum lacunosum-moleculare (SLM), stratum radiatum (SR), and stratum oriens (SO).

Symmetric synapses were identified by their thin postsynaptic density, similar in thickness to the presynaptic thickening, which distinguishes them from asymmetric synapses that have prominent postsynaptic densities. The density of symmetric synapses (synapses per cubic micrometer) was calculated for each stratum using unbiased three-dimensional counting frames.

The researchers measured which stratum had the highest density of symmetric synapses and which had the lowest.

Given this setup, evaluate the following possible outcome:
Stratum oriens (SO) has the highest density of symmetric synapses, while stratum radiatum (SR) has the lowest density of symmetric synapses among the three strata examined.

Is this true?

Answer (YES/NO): NO